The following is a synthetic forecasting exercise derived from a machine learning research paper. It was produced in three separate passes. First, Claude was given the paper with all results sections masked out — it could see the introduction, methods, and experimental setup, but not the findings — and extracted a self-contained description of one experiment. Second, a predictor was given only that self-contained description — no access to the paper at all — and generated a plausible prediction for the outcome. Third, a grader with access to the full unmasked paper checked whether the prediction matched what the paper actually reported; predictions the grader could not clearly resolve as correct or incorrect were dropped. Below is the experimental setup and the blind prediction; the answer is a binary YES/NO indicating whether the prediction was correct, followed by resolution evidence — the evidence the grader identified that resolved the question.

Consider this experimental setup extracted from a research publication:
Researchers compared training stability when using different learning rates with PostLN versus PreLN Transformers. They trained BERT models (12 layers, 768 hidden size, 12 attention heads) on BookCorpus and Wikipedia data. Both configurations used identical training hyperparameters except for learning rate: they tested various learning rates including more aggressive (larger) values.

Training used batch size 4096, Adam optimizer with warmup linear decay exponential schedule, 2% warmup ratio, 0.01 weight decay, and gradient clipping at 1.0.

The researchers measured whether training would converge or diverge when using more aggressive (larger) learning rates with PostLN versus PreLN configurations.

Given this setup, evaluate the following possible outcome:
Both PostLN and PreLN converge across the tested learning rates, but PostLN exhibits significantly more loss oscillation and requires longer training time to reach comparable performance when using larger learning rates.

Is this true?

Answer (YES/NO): NO